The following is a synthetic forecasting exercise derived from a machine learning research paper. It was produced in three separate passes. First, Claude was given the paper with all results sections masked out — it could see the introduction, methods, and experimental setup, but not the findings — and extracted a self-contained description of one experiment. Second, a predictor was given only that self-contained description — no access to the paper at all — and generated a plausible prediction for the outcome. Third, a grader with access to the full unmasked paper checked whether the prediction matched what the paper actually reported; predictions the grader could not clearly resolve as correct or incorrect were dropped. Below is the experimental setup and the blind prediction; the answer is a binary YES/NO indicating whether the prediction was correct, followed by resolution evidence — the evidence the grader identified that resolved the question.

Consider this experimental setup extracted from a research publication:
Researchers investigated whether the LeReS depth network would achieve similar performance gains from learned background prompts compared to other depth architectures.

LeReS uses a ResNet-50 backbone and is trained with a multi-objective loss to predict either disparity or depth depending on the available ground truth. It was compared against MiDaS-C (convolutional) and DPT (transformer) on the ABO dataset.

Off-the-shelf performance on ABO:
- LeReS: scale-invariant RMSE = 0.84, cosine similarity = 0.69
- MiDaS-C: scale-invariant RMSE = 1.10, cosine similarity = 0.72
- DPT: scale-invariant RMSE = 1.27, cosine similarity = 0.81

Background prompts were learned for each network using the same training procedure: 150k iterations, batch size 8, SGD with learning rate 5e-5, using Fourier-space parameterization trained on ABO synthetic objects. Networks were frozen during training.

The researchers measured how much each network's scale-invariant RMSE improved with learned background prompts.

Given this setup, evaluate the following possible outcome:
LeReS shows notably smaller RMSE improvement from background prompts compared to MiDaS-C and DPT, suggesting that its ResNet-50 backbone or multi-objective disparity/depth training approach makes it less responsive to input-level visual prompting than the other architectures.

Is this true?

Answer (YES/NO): NO